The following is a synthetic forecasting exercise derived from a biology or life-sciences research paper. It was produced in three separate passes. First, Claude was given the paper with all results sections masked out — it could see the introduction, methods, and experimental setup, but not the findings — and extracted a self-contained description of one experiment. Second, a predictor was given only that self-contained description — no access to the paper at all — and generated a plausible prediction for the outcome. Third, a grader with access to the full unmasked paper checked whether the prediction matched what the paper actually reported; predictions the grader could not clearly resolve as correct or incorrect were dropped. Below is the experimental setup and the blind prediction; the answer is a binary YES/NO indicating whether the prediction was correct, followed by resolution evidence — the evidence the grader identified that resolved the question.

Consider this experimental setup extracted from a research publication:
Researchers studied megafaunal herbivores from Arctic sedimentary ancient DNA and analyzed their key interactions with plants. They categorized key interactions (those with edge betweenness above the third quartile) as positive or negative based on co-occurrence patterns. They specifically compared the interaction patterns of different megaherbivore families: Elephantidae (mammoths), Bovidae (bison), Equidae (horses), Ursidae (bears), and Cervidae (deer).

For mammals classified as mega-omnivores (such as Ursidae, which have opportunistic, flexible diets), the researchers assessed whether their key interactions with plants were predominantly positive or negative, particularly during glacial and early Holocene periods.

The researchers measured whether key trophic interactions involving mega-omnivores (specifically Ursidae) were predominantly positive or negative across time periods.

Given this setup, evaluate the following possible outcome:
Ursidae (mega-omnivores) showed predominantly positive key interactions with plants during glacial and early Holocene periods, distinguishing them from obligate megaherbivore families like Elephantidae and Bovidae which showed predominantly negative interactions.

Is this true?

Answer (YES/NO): NO